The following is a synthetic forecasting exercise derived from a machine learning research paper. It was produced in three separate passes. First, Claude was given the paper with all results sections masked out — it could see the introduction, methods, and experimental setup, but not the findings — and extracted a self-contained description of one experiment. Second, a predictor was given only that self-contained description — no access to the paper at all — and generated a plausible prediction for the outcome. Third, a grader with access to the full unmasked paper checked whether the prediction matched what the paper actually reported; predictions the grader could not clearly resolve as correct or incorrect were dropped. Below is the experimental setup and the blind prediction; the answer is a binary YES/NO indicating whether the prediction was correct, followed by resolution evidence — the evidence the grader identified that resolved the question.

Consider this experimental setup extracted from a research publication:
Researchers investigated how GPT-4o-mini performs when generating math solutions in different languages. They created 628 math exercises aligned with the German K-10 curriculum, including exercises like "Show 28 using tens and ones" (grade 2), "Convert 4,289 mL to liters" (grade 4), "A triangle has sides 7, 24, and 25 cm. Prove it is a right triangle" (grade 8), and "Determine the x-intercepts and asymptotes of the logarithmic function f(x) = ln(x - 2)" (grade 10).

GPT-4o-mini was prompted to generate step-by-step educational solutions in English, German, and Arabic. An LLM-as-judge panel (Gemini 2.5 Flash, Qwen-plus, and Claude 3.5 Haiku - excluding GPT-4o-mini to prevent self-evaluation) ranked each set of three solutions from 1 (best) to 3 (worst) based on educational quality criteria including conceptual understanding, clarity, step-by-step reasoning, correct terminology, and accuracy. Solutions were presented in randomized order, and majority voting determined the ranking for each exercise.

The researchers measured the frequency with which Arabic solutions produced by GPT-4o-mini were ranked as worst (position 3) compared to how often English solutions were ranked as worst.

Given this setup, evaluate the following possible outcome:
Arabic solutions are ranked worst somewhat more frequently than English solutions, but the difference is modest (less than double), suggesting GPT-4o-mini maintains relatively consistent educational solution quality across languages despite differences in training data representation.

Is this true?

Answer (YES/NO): NO